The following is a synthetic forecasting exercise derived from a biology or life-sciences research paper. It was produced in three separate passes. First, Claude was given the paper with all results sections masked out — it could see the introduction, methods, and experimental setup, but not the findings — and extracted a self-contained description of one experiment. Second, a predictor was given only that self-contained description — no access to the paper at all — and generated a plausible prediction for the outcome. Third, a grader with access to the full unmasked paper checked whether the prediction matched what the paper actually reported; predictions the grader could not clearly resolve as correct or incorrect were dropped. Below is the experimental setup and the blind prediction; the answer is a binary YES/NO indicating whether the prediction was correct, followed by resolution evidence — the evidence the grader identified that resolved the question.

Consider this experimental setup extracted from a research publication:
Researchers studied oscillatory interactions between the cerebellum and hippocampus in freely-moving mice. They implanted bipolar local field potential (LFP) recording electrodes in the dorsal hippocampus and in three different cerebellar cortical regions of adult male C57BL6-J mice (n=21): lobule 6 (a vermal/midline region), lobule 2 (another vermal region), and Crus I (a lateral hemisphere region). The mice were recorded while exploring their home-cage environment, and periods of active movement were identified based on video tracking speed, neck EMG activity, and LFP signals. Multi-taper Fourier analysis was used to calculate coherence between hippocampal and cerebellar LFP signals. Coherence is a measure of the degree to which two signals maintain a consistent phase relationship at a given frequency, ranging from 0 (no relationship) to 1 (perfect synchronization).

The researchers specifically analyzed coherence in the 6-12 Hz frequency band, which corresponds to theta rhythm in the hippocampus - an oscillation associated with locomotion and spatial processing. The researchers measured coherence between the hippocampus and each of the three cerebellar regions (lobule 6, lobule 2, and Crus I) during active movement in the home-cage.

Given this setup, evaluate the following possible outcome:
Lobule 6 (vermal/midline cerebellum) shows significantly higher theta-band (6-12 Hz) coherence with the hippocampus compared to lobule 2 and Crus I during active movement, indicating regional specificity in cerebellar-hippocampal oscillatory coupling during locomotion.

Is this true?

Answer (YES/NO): NO